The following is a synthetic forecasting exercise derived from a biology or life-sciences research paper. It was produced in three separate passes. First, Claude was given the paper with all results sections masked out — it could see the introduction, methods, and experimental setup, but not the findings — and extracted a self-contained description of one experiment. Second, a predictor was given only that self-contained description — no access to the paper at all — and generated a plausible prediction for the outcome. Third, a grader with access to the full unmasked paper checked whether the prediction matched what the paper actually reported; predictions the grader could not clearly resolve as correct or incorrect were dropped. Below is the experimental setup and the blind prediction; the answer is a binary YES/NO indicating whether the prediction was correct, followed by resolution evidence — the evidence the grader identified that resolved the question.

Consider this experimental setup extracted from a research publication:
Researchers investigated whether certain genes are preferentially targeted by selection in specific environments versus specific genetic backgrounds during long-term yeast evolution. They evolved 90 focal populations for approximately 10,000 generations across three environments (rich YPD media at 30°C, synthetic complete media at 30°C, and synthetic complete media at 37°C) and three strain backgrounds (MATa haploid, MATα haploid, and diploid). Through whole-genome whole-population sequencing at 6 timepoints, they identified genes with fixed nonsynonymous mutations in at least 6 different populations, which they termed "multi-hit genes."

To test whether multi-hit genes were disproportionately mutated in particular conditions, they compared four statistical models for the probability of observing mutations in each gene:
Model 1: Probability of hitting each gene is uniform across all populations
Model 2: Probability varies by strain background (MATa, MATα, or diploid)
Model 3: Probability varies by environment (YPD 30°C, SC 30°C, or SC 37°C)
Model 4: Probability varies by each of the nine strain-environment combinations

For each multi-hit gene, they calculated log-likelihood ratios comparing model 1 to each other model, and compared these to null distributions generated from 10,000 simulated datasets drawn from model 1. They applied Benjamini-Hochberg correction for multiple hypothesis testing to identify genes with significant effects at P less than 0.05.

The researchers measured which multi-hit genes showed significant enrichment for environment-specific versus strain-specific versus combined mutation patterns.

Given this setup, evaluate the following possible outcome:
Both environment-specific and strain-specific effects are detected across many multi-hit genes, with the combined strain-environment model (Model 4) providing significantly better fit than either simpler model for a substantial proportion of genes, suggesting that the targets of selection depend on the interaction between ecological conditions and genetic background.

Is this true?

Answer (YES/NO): NO